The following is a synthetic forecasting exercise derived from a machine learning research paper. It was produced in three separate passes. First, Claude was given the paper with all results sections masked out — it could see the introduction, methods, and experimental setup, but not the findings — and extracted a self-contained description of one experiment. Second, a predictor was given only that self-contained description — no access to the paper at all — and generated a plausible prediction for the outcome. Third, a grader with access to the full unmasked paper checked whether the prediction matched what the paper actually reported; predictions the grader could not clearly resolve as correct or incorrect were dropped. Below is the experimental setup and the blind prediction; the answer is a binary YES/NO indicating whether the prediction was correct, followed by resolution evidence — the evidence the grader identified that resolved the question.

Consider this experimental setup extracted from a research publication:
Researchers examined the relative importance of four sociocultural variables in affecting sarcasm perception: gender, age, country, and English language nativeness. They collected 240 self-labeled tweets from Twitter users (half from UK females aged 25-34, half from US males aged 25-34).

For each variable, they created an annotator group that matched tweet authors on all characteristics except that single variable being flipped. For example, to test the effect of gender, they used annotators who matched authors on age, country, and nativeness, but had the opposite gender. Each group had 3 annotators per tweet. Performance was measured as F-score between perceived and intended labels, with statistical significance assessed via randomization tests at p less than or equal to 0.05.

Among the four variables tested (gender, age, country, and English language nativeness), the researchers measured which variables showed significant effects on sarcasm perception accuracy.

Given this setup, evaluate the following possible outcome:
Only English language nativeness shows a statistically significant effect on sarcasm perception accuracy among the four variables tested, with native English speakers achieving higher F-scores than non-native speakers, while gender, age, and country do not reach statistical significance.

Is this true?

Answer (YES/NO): NO